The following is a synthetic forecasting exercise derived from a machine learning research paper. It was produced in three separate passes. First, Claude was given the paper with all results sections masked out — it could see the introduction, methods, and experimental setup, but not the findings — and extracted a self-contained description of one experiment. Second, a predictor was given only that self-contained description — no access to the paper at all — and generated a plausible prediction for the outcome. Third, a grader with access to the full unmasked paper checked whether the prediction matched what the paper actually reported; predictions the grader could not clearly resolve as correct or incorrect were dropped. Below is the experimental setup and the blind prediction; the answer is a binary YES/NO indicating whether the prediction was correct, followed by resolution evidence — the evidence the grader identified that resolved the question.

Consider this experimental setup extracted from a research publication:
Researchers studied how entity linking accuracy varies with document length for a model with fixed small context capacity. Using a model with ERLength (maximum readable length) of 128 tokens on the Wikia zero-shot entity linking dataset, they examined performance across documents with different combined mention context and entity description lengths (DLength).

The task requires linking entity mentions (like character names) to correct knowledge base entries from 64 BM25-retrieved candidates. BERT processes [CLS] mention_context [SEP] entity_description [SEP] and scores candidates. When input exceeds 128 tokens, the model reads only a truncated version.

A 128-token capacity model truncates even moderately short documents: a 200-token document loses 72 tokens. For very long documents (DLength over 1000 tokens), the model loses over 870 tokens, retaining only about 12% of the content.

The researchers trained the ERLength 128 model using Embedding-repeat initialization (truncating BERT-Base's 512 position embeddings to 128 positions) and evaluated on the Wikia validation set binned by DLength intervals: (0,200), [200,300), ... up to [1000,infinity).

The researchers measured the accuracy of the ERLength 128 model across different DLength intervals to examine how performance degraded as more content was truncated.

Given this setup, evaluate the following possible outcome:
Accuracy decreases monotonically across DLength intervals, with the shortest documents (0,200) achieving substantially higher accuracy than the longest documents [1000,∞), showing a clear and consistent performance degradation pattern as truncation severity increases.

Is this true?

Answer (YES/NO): NO